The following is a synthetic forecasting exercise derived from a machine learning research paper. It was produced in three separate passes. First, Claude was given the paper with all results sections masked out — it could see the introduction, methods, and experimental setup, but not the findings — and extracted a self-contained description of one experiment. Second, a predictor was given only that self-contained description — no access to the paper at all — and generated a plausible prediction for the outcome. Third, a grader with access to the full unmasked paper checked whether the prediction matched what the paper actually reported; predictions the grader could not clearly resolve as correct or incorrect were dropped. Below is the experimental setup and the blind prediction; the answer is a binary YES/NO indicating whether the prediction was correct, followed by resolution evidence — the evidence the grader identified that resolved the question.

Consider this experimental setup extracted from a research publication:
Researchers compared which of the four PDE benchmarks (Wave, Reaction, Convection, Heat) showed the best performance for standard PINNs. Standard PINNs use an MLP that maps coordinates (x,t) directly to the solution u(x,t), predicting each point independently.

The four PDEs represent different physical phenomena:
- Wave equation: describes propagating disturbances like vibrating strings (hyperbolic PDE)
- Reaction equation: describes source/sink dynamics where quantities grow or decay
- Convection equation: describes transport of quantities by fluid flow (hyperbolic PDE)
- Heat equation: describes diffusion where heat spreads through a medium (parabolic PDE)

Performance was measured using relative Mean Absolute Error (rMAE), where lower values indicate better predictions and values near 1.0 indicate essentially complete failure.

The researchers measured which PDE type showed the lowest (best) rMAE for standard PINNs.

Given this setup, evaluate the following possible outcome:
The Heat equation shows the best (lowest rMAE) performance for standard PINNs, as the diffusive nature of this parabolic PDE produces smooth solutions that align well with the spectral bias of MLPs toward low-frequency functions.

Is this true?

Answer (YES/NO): NO